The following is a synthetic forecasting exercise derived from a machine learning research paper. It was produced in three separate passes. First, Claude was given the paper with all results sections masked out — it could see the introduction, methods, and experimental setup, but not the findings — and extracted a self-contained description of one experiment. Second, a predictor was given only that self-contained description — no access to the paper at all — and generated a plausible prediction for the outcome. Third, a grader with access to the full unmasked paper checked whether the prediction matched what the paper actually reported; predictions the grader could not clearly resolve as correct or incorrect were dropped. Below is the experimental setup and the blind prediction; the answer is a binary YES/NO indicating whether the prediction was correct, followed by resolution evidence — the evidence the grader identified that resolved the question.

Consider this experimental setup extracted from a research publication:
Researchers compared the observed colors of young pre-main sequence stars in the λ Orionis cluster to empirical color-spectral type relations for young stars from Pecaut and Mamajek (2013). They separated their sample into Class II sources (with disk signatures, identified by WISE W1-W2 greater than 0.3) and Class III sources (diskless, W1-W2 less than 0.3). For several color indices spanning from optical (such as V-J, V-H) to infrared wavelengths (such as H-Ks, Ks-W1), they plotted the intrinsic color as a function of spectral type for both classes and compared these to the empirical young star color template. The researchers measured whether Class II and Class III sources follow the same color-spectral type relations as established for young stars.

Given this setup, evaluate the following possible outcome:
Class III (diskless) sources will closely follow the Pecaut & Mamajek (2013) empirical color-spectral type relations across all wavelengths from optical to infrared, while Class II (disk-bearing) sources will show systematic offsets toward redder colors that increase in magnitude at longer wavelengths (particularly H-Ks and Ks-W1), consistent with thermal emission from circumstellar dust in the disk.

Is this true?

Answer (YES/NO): NO